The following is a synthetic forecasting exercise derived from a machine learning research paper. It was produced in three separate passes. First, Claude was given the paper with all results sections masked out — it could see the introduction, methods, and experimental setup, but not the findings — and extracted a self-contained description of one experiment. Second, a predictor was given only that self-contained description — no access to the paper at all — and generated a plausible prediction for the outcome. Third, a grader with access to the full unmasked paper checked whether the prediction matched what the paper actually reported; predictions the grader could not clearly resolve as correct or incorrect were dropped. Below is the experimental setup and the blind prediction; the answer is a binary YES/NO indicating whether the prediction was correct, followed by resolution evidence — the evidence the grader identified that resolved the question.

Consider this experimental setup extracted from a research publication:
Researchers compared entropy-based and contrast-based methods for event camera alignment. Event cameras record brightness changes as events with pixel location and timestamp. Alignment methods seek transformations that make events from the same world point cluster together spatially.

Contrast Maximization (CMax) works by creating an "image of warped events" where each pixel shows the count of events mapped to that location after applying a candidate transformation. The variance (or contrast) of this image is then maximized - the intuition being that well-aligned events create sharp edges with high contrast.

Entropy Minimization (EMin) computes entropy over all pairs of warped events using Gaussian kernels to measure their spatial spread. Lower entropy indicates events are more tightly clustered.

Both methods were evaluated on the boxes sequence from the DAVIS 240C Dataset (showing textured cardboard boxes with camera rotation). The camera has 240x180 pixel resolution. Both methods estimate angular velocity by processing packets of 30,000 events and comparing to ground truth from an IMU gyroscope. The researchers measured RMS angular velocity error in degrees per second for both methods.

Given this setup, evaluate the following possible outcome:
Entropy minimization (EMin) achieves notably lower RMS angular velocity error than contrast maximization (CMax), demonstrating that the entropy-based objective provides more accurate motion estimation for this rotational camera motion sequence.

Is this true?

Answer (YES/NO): YES